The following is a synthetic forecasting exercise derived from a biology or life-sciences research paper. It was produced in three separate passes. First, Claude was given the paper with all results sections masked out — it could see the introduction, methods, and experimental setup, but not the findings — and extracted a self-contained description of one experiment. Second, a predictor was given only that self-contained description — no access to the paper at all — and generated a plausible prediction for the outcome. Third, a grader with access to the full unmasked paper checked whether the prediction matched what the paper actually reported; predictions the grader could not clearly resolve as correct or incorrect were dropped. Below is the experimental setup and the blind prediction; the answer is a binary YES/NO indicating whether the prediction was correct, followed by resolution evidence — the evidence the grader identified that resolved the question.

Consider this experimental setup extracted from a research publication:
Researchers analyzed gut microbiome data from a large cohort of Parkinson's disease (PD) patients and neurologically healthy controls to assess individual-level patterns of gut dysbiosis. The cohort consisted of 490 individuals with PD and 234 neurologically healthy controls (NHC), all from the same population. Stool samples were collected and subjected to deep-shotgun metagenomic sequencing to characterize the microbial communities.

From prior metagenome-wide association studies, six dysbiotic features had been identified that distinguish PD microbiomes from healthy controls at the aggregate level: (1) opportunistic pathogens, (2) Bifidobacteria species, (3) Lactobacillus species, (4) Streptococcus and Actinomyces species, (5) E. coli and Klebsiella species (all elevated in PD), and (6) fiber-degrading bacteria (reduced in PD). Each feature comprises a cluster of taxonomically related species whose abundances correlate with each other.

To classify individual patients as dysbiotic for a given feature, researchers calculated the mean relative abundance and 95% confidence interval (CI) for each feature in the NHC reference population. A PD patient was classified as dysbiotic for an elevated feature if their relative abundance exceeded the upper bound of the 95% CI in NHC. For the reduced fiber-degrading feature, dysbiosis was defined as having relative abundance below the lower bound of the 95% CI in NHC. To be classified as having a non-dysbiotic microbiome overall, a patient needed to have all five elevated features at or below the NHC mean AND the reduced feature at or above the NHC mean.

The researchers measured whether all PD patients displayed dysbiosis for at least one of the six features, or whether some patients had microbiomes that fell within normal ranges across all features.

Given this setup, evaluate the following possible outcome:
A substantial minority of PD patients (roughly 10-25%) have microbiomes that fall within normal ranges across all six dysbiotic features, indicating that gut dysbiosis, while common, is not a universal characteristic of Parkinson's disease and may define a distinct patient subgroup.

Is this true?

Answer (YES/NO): YES